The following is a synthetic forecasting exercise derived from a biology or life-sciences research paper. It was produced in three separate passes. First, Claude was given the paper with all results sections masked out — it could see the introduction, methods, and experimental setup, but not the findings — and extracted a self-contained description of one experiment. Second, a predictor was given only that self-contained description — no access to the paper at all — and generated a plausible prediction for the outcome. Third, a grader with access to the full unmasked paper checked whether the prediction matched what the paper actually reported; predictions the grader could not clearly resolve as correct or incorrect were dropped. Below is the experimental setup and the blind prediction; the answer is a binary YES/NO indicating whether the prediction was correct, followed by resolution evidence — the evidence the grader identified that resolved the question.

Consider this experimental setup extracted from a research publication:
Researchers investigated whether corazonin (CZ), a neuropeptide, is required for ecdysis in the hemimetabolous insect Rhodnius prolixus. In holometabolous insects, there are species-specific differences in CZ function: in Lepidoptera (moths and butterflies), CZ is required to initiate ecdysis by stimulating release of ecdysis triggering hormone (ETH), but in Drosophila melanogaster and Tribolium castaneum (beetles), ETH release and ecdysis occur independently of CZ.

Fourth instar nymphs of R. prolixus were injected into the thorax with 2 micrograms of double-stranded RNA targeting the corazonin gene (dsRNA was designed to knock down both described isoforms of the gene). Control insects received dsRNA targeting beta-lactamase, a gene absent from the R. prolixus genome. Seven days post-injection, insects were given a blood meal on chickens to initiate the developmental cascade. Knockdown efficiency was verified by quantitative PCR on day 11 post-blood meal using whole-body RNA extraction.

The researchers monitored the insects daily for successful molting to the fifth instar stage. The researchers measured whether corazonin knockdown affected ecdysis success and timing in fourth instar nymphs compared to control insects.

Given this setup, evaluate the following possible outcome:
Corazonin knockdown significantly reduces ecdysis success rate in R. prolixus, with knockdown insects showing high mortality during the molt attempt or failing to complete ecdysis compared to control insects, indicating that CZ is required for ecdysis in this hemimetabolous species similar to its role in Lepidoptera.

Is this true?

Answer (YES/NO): NO